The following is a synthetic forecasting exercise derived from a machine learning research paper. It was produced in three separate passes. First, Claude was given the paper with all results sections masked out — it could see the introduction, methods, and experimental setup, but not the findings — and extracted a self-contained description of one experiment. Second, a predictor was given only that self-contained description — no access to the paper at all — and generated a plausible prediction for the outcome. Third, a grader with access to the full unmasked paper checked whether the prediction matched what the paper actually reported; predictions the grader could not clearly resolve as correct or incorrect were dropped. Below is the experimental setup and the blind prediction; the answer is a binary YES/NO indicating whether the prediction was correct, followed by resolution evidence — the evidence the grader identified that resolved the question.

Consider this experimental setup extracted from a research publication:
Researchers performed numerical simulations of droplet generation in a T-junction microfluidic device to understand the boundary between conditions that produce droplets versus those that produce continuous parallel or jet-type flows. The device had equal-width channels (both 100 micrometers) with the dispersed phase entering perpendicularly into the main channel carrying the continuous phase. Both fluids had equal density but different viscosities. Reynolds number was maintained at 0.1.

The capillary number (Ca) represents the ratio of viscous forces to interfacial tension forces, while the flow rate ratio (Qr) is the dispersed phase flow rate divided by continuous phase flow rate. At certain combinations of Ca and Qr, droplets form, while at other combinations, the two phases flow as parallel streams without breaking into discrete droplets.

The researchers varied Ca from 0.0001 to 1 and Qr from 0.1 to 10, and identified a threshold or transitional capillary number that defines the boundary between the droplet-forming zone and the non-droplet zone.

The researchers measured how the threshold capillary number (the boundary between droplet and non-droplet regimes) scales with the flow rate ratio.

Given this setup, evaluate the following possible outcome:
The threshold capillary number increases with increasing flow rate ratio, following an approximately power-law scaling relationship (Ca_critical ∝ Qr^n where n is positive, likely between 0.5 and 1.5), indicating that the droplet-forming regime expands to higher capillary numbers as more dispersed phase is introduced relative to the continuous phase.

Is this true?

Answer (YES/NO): NO